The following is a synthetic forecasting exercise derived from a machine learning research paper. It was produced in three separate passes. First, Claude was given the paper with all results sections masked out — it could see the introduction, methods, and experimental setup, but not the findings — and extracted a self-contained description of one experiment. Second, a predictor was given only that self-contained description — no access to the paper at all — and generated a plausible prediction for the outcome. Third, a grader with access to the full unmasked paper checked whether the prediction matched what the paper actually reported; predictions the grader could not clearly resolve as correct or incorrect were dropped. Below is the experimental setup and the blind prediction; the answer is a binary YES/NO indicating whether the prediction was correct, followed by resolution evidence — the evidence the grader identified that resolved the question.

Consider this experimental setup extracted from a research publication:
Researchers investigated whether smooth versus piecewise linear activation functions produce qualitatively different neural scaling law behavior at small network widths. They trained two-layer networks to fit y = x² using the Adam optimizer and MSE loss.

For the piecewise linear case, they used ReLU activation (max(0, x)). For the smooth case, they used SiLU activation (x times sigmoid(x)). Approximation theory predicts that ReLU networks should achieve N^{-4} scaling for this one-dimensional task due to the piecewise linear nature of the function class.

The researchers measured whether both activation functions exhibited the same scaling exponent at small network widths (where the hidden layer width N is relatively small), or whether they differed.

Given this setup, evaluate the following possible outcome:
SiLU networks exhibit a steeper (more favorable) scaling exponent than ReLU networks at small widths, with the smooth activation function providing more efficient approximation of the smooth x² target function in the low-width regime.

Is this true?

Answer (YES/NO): NO